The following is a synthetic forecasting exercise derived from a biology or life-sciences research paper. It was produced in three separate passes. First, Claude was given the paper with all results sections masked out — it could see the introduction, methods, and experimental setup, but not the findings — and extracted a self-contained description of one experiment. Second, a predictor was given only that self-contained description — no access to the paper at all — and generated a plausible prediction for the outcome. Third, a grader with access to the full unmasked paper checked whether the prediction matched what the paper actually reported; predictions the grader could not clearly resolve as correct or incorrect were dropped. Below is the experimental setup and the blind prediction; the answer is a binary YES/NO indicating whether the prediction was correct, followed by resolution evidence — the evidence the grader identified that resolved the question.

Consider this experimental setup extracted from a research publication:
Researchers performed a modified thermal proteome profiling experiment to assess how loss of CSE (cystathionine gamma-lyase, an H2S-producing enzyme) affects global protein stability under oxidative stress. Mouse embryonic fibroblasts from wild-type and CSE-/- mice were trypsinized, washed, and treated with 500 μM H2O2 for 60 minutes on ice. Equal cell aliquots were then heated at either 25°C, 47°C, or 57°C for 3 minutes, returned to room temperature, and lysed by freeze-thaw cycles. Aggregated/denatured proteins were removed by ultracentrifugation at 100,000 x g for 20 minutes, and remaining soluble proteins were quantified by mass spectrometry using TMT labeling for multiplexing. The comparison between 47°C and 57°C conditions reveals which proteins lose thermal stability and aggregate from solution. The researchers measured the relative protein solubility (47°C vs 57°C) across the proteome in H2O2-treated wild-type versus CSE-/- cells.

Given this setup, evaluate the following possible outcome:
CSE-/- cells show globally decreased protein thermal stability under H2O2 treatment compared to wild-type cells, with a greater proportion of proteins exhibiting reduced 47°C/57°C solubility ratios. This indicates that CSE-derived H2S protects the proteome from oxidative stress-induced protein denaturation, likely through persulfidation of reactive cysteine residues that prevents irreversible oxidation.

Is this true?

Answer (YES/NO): YES